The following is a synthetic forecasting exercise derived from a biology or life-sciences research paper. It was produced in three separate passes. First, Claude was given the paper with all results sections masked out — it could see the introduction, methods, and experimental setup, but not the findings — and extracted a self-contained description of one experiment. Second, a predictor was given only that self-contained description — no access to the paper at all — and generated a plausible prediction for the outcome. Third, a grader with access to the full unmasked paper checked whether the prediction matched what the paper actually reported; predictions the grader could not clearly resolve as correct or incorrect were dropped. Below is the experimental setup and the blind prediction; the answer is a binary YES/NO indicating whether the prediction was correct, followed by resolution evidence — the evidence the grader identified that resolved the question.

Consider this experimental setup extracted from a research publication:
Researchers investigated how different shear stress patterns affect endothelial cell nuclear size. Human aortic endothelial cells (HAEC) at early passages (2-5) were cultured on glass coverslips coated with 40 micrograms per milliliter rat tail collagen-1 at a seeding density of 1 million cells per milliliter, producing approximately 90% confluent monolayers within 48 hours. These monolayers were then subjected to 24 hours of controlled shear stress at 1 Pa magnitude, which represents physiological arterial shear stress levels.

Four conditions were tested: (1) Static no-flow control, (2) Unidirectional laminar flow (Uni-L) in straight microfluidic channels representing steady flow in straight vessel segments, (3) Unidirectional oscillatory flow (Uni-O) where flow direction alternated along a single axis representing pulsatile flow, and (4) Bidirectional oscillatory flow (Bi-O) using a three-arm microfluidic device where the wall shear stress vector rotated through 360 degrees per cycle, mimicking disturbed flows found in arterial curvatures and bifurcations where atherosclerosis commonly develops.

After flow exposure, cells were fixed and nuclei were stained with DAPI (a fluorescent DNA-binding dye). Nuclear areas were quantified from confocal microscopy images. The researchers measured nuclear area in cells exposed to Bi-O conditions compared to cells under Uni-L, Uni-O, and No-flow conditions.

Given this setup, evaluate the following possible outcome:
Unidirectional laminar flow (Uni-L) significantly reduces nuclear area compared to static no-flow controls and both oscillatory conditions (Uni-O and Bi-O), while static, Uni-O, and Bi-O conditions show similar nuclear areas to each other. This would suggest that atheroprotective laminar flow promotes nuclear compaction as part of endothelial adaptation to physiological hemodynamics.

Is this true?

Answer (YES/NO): NO